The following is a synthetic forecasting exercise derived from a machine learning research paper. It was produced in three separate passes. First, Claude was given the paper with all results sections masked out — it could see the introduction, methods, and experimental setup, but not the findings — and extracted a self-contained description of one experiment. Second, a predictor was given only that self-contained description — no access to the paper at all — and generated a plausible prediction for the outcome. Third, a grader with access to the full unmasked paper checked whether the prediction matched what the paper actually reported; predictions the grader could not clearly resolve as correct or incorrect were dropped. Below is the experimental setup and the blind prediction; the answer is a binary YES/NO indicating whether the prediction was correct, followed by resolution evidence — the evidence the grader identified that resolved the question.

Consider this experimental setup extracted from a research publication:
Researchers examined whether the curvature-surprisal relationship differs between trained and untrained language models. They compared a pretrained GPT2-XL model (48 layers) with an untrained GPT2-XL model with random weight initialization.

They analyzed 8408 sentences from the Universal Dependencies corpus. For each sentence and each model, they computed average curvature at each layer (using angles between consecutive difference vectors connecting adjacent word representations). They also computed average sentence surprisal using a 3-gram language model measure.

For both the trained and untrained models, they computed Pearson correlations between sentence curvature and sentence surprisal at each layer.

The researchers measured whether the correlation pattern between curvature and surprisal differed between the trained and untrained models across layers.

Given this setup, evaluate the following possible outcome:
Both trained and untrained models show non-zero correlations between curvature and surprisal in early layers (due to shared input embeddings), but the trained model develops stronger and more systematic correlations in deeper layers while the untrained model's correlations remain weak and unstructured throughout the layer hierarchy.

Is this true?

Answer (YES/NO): NO